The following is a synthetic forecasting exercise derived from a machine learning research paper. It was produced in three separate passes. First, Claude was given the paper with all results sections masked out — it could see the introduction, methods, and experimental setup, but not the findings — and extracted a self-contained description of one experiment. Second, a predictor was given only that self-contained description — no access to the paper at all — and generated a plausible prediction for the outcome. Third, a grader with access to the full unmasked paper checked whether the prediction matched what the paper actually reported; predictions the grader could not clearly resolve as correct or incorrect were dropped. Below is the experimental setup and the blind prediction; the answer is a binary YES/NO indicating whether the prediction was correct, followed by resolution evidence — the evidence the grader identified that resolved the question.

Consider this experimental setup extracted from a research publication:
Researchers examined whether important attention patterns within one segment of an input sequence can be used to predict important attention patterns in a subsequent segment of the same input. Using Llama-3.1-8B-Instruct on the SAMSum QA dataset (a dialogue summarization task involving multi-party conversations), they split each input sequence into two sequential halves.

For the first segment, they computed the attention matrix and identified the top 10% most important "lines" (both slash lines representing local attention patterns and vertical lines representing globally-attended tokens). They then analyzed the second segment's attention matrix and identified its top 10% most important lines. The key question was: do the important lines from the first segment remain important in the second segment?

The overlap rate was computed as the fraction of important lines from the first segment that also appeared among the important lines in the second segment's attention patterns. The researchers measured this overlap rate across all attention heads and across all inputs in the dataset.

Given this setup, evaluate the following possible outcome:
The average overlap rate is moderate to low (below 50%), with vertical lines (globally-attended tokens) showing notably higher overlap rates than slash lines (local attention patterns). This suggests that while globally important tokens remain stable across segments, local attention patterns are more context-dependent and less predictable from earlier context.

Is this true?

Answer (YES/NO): NO